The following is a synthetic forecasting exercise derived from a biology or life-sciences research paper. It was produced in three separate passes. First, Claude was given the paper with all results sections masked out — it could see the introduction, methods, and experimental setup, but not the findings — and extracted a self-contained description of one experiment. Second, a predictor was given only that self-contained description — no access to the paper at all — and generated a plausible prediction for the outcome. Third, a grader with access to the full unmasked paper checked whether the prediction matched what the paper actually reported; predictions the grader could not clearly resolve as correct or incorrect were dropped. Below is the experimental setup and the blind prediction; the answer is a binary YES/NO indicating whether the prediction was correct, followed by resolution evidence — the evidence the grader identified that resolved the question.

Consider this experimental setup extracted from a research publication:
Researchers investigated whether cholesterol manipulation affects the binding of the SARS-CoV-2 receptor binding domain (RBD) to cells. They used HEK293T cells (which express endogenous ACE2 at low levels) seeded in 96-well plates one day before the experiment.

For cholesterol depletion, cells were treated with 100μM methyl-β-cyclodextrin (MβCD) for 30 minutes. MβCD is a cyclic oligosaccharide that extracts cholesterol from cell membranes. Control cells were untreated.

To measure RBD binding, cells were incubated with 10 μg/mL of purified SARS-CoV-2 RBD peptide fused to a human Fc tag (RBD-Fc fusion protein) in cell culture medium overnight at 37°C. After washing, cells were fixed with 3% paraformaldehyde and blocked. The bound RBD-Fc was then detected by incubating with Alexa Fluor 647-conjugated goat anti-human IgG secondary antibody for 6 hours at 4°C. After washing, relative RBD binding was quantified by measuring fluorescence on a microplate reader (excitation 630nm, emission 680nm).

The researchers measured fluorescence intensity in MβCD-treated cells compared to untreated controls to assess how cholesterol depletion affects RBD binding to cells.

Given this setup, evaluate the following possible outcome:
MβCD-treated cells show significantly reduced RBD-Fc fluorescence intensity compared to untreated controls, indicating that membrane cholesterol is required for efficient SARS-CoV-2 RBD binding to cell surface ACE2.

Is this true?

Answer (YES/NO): NO